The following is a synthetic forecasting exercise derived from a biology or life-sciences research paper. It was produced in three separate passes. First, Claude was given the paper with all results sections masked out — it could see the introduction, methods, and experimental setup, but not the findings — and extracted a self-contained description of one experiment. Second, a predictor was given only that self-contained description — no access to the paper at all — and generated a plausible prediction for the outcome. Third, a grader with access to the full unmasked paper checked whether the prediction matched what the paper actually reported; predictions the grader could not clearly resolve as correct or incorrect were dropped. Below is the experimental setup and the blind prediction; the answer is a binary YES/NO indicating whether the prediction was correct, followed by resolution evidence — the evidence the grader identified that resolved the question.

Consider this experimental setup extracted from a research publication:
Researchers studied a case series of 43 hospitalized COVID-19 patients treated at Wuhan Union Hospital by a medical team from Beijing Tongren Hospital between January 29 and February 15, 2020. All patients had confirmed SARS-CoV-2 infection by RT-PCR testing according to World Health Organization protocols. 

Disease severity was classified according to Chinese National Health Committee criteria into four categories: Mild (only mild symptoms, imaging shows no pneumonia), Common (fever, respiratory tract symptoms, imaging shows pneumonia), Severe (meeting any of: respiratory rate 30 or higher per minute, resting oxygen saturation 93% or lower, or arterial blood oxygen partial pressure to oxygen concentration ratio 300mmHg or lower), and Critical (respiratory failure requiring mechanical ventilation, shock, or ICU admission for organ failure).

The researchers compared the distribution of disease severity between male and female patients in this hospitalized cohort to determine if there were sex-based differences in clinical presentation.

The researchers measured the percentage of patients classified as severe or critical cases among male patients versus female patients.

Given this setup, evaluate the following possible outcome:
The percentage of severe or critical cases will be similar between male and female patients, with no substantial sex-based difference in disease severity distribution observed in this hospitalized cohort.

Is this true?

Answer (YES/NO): NO